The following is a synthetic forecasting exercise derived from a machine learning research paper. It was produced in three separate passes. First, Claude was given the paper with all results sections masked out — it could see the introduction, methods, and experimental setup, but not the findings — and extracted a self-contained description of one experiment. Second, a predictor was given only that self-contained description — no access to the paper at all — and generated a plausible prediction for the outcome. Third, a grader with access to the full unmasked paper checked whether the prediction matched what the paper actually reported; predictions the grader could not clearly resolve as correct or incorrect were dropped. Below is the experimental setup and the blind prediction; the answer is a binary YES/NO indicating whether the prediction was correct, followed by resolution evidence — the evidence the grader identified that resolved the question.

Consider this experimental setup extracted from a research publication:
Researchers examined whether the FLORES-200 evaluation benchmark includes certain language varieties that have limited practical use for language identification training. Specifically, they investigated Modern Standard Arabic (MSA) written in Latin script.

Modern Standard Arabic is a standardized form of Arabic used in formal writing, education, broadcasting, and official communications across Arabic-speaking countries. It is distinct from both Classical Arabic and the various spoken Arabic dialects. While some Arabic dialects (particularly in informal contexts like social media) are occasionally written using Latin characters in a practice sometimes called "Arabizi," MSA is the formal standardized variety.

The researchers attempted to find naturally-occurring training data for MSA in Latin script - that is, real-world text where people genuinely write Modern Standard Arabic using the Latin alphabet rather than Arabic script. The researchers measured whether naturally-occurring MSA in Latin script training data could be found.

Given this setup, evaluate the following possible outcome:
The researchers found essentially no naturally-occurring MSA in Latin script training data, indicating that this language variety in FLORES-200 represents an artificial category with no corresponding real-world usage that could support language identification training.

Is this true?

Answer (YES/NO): YES